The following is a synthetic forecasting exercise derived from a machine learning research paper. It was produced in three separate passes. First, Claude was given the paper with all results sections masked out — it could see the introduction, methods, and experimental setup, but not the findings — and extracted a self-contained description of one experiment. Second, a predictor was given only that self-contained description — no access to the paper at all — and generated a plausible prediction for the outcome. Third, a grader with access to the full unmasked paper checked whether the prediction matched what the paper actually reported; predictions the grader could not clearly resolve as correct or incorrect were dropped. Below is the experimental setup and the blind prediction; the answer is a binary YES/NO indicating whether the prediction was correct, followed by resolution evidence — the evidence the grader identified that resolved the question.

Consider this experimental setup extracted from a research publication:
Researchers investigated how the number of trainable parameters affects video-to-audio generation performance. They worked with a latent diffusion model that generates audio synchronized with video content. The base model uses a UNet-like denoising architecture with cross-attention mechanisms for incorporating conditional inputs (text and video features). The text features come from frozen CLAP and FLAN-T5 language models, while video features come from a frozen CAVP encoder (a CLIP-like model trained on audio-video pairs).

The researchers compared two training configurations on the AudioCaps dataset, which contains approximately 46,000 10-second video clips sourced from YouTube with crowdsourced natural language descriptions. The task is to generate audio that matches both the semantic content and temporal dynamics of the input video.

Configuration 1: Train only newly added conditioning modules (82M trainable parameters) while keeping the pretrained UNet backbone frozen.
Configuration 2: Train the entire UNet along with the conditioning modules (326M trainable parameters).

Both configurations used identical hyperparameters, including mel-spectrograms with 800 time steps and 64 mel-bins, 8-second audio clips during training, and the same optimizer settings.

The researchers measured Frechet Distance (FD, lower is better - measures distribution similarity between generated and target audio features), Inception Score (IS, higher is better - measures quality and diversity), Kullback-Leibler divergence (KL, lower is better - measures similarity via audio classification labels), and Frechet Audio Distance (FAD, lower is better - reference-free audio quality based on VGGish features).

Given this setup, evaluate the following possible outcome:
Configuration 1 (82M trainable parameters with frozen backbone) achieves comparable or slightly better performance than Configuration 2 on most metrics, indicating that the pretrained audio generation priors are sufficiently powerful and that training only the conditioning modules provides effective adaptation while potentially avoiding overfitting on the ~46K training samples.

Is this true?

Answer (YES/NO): NO